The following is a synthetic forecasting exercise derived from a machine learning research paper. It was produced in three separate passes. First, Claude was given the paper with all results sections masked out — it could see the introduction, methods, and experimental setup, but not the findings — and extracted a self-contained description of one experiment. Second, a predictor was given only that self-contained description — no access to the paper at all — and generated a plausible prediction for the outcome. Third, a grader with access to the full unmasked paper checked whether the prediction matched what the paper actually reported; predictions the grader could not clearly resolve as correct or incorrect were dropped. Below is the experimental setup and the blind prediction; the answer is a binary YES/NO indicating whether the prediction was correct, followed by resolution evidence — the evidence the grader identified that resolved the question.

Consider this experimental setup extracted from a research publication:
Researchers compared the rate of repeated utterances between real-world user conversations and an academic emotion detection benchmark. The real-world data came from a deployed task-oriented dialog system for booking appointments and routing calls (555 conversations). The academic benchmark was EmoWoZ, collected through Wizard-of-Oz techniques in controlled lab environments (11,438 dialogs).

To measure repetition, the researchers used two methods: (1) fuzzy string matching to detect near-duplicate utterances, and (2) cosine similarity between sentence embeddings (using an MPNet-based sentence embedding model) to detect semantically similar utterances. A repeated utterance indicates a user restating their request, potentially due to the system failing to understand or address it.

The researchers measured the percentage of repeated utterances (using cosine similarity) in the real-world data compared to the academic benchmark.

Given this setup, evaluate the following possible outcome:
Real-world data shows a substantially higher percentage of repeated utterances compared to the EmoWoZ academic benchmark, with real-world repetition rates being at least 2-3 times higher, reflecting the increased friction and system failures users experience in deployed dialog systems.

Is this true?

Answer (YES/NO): YES